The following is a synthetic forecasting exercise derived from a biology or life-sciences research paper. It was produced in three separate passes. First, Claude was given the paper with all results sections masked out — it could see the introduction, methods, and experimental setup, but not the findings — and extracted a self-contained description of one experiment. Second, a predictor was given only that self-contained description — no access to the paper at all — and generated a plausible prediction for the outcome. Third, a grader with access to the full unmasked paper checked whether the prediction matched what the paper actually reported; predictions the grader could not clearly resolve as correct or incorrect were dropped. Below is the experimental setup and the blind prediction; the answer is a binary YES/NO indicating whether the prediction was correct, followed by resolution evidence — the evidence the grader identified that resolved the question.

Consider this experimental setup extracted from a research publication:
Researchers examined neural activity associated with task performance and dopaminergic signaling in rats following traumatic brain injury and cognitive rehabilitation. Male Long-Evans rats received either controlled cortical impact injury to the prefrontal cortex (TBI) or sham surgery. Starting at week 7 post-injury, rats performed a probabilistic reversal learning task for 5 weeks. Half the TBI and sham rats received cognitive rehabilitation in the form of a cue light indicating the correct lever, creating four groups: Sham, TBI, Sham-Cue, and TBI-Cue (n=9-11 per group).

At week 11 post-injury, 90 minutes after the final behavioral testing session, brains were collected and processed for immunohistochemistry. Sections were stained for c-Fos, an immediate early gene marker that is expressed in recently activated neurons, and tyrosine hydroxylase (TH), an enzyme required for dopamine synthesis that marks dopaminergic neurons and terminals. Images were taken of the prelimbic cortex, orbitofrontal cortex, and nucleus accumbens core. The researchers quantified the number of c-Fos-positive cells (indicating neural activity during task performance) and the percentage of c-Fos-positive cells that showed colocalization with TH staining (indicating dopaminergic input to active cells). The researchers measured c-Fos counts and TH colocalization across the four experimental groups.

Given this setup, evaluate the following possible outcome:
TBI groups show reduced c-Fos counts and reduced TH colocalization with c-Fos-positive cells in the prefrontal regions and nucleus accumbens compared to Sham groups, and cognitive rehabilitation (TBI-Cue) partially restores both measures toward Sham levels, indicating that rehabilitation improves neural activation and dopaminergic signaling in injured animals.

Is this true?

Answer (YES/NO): NO